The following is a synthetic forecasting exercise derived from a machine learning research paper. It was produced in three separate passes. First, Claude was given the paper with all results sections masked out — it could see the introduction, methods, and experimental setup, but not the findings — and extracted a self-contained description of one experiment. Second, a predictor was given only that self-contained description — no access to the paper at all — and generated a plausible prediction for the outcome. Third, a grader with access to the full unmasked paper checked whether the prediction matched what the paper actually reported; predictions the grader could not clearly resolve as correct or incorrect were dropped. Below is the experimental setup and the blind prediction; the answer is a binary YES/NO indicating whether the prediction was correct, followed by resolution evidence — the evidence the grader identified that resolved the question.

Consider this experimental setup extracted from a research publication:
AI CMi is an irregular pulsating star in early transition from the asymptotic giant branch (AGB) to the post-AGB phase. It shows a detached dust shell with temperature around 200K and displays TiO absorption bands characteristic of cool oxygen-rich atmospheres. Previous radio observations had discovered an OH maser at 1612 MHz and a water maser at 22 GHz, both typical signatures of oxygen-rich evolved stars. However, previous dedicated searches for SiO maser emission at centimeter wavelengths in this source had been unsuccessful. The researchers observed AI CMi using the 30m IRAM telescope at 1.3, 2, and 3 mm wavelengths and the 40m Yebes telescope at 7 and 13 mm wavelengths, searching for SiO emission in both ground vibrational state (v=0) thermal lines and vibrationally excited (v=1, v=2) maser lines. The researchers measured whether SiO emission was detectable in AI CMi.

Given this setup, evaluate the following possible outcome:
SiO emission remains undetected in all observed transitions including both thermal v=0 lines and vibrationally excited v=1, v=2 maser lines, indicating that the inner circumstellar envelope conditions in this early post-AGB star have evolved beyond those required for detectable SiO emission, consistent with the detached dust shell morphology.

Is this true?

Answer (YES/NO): NO